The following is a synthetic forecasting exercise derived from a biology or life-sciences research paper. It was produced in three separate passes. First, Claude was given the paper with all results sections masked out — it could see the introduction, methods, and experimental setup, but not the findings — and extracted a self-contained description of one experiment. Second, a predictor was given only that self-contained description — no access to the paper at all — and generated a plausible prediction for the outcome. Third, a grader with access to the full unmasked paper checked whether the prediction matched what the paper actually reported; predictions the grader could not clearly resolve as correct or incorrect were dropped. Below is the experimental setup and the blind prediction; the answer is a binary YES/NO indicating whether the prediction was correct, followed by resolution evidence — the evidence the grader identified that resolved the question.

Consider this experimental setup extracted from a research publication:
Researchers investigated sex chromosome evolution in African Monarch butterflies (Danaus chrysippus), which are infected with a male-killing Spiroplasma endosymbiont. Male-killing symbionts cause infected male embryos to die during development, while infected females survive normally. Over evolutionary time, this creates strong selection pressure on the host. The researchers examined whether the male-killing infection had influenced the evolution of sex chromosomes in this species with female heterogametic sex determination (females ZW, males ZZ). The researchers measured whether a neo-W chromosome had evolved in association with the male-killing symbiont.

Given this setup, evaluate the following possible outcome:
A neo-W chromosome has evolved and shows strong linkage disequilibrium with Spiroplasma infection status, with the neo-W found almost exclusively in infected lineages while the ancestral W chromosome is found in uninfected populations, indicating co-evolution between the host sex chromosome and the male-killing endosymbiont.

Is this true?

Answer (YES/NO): YES